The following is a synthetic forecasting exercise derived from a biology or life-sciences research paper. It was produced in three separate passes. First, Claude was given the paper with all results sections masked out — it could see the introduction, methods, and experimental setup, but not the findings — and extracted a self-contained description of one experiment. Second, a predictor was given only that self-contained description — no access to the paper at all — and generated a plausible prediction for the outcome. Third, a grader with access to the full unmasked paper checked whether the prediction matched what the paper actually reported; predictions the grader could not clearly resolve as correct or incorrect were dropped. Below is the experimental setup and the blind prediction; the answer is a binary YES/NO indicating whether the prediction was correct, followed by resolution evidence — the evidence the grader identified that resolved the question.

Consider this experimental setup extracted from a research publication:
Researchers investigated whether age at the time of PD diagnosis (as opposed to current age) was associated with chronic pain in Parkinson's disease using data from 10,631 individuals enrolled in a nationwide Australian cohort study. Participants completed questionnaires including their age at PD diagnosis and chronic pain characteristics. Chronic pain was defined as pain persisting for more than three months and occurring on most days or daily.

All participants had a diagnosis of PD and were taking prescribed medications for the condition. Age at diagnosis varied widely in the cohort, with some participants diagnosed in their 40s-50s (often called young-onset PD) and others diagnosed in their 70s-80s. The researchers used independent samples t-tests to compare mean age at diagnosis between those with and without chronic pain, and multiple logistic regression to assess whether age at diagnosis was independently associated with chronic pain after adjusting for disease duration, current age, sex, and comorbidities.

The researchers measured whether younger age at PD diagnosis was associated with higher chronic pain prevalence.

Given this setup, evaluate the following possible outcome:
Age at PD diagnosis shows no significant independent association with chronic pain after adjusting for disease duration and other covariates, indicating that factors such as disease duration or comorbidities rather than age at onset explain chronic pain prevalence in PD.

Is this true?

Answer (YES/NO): YES